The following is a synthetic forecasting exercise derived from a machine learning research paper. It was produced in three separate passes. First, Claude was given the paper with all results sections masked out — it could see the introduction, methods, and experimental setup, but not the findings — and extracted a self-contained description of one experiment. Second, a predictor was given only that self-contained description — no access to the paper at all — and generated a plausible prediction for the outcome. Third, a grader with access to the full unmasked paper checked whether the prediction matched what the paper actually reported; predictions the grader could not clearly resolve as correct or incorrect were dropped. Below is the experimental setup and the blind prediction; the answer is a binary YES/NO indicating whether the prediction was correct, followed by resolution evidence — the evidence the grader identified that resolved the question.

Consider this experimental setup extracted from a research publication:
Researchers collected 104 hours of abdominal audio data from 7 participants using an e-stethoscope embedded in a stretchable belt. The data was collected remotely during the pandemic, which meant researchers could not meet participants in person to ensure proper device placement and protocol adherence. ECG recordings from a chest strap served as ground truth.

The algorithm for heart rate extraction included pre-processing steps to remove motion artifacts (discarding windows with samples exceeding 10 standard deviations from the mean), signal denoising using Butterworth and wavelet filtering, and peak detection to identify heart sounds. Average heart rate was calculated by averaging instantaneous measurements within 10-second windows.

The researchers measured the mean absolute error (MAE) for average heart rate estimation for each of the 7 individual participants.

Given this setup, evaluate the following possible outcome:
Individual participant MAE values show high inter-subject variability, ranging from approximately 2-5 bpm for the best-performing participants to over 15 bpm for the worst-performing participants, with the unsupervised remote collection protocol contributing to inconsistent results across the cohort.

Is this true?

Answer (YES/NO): NO